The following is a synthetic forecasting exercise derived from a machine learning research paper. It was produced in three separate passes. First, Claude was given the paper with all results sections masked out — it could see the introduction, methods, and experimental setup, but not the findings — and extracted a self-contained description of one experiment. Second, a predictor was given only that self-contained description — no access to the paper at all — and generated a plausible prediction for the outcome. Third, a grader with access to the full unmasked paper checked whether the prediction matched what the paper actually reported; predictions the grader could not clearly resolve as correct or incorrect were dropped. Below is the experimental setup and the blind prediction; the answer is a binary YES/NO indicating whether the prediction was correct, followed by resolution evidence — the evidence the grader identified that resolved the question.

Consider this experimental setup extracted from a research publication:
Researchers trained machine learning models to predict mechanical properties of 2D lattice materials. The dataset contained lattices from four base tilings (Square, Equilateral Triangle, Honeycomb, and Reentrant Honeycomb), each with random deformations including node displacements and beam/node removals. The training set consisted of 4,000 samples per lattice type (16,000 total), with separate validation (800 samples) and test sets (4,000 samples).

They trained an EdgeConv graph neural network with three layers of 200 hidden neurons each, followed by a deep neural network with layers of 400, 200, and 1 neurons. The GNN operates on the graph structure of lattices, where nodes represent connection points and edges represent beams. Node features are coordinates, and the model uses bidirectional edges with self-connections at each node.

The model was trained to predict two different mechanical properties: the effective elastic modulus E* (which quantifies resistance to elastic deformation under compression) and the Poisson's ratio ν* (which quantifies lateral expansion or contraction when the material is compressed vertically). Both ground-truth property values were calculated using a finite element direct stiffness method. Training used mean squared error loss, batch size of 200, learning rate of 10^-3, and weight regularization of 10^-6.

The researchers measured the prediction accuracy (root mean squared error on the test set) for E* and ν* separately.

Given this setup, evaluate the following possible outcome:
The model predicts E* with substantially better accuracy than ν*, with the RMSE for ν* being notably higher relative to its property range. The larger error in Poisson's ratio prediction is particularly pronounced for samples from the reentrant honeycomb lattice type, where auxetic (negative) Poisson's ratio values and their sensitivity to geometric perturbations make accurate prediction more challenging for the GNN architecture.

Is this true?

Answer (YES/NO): NO